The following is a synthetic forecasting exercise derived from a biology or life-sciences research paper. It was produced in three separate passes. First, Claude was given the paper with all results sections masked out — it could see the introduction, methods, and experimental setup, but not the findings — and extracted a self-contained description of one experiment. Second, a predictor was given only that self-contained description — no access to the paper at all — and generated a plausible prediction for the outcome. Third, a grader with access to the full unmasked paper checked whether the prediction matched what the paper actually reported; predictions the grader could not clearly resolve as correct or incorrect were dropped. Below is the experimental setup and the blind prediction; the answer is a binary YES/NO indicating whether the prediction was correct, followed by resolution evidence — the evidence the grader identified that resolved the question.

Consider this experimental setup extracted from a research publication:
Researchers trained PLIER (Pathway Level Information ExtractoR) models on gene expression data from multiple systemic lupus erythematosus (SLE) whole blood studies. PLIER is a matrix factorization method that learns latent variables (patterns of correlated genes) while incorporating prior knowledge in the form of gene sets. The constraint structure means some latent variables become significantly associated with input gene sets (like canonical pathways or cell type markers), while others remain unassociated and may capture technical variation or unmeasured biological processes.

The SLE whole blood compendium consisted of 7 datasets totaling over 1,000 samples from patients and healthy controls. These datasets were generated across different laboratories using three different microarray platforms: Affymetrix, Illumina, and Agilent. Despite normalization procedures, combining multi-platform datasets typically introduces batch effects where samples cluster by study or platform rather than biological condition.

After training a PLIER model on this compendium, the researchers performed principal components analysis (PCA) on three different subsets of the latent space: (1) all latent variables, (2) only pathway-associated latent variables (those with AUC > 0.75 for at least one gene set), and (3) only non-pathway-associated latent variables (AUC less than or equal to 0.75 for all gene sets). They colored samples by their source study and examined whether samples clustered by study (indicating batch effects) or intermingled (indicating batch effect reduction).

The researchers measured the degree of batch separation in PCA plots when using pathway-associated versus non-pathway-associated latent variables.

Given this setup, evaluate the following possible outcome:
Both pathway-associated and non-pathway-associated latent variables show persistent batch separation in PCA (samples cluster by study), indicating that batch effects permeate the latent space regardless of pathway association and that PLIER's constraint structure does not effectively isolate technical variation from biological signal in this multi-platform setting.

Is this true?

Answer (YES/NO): NO